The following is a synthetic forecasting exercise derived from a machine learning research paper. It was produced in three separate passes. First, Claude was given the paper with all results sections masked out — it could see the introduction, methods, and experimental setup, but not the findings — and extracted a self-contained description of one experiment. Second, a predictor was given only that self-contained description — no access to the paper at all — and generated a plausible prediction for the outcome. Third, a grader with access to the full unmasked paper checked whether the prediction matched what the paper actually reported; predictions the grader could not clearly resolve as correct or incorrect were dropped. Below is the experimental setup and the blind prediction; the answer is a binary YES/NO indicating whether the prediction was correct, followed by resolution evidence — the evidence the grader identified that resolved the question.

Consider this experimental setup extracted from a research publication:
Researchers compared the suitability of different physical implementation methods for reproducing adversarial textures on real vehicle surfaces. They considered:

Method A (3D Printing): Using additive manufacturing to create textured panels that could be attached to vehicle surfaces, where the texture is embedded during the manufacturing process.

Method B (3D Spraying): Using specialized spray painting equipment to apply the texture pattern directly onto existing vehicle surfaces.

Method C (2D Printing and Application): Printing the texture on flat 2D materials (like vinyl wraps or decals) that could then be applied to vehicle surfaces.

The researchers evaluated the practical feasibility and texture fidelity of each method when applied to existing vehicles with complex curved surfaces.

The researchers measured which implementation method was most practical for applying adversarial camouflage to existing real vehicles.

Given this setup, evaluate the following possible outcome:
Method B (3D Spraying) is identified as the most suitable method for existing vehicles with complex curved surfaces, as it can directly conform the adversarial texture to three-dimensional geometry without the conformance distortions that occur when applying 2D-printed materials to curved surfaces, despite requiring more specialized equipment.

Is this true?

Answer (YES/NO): NO